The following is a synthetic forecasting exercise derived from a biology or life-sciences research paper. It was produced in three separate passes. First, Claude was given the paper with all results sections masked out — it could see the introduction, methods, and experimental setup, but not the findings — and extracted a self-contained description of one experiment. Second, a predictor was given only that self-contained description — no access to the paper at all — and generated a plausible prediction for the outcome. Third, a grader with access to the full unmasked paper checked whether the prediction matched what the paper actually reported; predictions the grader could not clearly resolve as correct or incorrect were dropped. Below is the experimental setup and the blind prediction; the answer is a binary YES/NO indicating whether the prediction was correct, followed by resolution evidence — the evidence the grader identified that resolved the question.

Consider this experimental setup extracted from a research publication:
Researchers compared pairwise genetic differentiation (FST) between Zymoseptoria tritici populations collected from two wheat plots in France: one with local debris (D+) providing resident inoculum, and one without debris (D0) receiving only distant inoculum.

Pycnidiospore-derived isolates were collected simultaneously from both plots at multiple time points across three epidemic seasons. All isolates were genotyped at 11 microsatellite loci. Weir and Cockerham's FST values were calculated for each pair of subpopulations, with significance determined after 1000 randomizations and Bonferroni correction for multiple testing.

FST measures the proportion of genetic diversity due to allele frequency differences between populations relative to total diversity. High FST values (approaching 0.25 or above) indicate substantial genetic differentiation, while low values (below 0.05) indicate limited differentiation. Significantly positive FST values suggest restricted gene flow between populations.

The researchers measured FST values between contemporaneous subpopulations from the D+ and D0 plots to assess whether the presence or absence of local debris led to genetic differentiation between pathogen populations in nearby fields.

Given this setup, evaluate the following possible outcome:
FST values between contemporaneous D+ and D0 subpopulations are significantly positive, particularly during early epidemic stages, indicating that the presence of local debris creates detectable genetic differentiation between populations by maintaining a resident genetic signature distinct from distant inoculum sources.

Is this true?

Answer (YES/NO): NO